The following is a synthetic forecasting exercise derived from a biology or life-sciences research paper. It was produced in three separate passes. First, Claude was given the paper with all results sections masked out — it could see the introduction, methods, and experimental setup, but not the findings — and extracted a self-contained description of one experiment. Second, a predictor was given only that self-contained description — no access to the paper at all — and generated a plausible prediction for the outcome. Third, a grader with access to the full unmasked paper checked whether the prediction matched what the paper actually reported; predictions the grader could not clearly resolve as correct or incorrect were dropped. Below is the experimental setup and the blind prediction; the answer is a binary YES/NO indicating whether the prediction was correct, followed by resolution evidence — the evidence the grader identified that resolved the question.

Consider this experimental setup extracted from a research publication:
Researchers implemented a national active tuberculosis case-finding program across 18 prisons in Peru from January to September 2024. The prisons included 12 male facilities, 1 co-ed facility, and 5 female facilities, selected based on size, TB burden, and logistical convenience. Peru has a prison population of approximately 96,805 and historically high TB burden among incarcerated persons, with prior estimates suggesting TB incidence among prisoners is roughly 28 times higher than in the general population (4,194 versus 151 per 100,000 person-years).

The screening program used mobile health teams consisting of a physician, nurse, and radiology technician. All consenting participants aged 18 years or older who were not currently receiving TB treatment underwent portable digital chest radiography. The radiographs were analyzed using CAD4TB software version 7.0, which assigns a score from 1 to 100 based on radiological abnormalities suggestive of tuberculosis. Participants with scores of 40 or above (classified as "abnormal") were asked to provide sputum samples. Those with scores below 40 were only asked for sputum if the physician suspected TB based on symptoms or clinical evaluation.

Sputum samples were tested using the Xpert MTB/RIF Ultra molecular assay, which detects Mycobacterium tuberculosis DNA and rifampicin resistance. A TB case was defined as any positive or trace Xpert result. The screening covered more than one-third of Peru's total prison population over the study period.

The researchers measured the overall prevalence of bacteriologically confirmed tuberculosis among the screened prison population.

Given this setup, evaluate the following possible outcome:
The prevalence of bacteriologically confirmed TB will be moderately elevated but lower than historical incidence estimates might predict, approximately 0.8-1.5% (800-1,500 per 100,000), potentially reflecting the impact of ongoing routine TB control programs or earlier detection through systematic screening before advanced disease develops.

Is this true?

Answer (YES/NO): NO